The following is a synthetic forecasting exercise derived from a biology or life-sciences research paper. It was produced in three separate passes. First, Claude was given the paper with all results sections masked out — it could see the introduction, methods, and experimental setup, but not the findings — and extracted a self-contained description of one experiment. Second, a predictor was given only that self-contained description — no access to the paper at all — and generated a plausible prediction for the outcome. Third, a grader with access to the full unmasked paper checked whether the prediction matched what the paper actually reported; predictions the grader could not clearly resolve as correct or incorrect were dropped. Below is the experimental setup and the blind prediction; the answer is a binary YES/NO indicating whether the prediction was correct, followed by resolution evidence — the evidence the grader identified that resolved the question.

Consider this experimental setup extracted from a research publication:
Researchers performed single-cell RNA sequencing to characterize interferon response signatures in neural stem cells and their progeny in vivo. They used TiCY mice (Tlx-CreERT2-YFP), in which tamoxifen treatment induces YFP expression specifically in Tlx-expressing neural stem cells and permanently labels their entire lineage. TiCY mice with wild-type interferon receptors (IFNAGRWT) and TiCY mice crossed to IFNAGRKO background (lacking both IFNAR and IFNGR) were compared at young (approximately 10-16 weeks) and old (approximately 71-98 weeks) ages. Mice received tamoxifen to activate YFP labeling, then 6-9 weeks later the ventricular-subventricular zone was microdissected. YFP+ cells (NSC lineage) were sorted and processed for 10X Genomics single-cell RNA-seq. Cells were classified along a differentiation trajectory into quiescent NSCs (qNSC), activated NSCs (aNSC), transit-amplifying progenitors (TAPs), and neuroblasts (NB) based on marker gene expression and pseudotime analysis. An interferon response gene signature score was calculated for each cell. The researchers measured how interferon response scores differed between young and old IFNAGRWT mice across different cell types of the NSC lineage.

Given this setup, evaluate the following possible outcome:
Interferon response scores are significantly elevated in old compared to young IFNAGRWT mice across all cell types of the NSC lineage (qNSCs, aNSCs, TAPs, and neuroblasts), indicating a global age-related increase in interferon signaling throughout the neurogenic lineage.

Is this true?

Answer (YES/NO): NO